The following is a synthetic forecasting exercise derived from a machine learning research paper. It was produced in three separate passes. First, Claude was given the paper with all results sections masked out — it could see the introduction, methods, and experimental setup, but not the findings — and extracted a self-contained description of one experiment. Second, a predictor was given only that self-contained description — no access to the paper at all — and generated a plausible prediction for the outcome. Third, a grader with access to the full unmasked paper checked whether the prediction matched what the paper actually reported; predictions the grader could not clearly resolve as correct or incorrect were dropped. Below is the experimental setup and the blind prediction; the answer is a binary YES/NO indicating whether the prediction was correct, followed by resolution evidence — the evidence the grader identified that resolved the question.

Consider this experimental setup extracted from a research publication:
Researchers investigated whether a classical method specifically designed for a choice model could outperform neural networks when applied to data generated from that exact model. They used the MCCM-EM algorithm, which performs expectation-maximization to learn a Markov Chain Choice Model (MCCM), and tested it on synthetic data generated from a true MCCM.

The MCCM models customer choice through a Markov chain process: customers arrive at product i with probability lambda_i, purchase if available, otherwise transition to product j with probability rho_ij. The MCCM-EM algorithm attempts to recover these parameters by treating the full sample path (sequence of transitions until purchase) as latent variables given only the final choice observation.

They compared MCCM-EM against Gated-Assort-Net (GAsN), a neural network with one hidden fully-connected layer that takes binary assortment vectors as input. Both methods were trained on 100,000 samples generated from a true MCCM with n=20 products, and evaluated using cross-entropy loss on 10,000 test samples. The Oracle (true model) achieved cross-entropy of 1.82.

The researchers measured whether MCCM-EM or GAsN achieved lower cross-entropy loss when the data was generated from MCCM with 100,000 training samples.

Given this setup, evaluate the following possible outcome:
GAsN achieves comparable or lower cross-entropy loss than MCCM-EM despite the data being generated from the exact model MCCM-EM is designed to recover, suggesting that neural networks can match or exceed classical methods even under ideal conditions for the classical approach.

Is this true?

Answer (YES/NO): YES